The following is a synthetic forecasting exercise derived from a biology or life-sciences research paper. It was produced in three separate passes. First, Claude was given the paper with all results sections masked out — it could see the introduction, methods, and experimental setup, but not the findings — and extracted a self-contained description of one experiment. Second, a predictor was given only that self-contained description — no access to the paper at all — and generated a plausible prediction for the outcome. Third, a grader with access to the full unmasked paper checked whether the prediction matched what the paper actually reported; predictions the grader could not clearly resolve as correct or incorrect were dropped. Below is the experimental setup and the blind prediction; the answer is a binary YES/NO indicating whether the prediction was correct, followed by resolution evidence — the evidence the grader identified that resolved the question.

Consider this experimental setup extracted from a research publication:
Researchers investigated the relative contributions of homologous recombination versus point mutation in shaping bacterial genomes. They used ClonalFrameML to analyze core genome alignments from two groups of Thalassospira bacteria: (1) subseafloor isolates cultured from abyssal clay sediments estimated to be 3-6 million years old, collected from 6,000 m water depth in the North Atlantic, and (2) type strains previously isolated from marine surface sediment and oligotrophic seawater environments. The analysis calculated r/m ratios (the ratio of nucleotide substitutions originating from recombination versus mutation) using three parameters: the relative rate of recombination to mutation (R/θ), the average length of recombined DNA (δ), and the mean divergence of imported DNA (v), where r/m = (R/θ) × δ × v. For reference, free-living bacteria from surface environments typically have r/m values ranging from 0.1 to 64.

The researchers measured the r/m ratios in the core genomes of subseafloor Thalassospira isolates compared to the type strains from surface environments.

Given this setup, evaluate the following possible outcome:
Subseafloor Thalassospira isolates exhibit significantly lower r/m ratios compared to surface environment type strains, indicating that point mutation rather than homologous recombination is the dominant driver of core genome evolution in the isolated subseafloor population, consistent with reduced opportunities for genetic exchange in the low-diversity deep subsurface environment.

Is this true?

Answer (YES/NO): YES